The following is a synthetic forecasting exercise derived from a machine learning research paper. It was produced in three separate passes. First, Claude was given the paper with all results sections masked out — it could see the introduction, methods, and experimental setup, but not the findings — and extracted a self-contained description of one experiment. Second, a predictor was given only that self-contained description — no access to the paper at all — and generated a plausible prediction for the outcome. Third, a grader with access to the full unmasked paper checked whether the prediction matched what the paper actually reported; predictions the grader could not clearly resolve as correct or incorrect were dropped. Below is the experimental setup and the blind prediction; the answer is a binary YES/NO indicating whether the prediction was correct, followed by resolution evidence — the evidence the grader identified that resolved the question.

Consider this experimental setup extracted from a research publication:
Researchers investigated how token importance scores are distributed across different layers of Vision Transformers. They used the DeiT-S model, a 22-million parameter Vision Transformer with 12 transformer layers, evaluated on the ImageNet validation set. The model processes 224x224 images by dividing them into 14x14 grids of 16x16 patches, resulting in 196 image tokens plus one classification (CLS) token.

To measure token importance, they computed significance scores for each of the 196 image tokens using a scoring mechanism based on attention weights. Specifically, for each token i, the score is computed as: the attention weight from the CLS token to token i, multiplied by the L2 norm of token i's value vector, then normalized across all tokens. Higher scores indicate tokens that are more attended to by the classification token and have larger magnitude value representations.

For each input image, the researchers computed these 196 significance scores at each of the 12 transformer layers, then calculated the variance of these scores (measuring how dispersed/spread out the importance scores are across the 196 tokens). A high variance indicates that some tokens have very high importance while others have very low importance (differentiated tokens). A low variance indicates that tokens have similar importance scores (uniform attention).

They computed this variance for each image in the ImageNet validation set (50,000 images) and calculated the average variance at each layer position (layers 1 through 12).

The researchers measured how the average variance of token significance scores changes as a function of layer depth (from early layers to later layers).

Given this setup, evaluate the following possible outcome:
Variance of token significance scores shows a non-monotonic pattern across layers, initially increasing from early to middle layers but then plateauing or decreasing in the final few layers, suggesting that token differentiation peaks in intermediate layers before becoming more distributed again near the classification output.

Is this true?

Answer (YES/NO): NO